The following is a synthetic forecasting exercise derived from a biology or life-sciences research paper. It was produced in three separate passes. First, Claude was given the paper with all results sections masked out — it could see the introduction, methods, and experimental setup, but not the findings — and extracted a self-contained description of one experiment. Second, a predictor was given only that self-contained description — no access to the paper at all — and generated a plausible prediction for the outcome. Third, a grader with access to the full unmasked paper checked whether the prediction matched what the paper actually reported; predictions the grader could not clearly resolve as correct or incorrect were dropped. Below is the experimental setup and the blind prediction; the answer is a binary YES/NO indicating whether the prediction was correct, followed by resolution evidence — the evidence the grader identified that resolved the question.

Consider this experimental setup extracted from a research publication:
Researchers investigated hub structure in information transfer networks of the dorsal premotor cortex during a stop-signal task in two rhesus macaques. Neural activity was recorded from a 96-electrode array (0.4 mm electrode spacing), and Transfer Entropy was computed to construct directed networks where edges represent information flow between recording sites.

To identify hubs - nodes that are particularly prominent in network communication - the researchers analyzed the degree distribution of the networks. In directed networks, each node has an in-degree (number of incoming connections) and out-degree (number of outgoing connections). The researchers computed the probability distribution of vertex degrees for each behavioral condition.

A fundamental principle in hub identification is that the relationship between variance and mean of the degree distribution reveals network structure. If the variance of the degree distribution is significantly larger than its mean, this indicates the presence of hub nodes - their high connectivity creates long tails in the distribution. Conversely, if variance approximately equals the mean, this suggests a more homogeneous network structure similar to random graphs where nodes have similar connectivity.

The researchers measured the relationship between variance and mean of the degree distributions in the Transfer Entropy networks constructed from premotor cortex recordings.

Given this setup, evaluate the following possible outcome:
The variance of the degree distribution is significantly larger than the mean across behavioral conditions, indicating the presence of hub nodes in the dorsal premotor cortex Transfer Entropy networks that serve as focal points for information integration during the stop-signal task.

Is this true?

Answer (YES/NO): YES